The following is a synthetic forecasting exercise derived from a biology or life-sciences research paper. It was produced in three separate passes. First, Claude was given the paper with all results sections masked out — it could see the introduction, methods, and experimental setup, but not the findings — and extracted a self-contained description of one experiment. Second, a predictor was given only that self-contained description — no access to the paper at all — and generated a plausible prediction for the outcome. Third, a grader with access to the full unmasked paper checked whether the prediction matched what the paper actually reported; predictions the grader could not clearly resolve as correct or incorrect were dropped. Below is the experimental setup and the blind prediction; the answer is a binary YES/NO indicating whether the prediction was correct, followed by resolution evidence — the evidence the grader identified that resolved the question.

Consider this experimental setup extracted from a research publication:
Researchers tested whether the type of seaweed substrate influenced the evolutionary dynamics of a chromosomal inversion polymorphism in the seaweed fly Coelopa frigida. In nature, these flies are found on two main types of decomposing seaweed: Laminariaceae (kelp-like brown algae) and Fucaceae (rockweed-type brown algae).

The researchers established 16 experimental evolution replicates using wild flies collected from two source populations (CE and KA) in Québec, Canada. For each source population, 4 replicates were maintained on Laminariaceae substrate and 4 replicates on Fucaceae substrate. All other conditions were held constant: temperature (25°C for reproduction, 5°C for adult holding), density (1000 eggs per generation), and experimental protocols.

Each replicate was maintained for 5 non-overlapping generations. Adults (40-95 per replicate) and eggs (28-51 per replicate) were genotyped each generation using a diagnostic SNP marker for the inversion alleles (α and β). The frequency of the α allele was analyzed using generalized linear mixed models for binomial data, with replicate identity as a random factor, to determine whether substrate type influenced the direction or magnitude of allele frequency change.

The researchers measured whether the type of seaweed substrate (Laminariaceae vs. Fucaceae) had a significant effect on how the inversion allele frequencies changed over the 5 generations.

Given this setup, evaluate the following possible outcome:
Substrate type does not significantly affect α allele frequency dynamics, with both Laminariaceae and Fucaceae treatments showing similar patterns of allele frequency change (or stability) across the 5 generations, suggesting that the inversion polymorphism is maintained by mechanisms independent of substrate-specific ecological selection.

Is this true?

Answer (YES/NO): YES